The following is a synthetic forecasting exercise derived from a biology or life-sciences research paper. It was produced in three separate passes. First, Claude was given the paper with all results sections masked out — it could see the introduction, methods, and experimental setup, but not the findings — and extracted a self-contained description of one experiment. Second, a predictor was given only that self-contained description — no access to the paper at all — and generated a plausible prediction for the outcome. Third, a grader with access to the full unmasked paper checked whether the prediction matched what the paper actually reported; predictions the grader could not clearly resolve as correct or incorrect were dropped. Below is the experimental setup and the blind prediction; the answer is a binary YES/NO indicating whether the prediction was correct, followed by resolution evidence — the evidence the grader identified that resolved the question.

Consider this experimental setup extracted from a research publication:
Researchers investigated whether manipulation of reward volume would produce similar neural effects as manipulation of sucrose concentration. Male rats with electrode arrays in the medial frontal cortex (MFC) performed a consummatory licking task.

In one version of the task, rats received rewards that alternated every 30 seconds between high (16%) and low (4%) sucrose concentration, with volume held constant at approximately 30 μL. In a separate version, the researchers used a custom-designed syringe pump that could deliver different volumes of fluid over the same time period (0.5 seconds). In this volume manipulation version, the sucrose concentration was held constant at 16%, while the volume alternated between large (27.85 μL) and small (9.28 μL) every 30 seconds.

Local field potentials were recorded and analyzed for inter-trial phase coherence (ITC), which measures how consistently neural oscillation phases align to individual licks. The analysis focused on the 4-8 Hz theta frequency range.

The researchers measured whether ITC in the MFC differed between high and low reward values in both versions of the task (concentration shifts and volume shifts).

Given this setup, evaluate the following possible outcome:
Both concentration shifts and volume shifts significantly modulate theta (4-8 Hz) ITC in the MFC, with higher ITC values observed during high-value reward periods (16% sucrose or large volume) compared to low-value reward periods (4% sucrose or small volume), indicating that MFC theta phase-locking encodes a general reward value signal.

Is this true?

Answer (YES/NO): YES